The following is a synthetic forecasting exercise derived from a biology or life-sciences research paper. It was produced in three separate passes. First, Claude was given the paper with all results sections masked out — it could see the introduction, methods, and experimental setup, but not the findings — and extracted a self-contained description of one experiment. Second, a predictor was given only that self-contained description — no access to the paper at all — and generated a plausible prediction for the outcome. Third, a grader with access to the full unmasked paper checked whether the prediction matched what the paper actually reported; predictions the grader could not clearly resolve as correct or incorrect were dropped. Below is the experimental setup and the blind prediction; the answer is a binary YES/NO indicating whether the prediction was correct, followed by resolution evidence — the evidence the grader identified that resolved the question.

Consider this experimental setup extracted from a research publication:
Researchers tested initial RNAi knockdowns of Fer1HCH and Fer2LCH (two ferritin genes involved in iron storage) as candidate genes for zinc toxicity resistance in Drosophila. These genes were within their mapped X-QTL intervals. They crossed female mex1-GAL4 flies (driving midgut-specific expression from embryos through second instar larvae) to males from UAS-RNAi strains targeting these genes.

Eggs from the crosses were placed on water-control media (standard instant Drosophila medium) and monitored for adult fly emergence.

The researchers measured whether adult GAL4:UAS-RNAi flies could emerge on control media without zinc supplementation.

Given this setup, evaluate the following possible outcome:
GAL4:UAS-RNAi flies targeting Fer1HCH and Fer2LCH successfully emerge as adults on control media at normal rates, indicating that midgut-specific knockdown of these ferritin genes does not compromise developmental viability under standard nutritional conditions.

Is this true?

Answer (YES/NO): NO